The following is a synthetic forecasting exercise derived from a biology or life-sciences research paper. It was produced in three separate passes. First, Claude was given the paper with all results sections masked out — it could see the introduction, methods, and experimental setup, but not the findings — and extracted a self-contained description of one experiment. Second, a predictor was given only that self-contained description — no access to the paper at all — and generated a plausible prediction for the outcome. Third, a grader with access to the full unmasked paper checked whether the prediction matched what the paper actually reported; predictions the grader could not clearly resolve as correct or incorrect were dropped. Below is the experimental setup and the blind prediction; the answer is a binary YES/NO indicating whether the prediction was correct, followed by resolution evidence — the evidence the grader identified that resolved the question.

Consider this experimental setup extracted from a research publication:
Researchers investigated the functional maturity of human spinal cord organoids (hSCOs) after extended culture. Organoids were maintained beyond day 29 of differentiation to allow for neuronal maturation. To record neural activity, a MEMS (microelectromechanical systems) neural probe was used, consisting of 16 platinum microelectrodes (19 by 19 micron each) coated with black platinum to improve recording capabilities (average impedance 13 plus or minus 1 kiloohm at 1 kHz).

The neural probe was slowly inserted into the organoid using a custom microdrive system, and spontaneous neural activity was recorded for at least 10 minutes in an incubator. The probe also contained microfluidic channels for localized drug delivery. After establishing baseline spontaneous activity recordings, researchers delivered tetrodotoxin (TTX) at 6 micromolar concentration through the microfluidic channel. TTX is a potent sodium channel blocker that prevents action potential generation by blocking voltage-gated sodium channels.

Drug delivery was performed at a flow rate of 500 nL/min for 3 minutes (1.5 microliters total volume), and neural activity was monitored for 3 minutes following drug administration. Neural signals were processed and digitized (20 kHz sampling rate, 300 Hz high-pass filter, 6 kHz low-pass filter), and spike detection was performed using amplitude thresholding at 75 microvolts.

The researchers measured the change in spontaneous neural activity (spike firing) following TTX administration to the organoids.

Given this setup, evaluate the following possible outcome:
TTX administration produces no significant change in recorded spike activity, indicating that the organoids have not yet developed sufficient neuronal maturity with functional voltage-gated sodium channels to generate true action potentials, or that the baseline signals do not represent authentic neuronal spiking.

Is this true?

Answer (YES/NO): NO